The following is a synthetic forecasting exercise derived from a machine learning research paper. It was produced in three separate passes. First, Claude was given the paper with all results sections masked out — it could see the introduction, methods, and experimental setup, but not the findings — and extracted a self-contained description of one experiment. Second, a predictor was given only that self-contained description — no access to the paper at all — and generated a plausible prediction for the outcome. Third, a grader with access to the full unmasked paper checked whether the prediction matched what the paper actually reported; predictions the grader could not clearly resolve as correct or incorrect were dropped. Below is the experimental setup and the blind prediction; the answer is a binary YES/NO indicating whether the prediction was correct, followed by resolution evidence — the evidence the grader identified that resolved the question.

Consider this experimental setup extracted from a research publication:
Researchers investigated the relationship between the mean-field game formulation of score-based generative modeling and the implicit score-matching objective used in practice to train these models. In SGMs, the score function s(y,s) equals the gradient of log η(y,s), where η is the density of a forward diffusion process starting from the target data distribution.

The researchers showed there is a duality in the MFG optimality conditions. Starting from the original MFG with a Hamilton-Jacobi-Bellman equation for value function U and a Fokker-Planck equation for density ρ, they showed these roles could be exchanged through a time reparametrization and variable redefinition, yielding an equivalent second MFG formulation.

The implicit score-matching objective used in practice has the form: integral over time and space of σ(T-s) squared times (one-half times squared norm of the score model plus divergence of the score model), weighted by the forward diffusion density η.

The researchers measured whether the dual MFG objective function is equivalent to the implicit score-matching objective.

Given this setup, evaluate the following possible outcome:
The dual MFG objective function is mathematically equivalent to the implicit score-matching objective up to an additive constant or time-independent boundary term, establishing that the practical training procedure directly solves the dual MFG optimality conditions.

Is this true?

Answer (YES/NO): YES